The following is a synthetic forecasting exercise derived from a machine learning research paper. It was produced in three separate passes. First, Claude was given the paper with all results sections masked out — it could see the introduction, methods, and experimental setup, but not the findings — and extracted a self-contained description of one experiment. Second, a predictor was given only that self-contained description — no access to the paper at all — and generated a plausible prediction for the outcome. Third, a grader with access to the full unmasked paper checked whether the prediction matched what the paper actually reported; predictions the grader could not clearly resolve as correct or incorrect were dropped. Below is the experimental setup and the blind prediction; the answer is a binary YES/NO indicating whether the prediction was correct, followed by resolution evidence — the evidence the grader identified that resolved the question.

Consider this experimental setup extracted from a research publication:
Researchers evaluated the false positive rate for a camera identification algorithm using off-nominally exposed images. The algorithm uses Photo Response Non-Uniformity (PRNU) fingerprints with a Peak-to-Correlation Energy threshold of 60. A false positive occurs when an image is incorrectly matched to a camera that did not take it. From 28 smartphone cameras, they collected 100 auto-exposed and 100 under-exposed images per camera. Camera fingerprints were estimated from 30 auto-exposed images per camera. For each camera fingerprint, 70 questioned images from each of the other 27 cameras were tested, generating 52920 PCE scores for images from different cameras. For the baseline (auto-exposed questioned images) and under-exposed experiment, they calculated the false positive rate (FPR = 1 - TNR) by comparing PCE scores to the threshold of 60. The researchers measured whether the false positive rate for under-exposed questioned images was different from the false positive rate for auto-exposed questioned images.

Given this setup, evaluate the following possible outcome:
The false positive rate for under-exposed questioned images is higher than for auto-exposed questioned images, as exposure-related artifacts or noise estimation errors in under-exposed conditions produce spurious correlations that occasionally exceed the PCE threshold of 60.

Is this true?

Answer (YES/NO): YES